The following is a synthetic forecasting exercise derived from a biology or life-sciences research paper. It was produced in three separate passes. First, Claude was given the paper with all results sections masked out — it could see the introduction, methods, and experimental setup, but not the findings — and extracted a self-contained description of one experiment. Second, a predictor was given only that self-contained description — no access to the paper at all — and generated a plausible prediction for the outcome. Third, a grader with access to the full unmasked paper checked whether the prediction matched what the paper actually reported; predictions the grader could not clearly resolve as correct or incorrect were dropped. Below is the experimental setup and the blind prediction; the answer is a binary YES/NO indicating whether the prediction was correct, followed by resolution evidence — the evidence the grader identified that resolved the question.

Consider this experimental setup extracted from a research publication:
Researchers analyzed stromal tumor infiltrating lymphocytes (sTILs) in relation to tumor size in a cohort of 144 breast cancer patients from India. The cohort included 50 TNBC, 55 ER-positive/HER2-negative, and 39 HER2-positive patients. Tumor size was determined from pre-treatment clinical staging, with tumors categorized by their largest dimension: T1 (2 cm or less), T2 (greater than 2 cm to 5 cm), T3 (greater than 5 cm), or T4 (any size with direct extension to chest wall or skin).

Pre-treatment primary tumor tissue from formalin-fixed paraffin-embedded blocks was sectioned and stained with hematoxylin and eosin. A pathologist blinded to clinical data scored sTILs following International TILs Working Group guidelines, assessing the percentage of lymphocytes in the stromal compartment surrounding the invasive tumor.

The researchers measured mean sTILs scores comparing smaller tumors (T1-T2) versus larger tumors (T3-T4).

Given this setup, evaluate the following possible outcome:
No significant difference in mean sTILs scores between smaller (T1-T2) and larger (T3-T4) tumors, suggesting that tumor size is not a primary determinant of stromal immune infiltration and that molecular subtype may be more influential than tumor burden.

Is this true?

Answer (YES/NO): NO